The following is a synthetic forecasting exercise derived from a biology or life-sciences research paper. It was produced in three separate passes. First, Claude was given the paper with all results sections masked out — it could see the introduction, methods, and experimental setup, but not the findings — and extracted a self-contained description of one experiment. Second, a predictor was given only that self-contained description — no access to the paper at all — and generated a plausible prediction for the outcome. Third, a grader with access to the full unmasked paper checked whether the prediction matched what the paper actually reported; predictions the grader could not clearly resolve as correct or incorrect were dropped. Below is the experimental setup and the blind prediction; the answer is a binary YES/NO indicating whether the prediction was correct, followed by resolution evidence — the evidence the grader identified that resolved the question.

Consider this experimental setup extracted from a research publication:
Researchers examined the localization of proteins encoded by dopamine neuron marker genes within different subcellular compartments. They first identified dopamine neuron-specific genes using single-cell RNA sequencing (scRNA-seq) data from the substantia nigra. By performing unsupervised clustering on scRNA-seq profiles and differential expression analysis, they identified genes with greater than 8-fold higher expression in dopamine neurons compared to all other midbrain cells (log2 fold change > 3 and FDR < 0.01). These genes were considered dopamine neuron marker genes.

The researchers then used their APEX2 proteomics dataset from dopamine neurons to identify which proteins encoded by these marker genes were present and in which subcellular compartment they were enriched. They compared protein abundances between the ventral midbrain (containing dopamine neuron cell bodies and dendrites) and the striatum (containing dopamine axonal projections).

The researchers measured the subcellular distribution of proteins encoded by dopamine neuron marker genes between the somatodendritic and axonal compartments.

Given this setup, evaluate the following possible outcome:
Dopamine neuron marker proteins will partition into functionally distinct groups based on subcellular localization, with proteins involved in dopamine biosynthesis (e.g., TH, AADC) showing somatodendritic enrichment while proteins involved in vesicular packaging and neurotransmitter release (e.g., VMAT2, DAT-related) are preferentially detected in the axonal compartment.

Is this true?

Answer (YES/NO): NO